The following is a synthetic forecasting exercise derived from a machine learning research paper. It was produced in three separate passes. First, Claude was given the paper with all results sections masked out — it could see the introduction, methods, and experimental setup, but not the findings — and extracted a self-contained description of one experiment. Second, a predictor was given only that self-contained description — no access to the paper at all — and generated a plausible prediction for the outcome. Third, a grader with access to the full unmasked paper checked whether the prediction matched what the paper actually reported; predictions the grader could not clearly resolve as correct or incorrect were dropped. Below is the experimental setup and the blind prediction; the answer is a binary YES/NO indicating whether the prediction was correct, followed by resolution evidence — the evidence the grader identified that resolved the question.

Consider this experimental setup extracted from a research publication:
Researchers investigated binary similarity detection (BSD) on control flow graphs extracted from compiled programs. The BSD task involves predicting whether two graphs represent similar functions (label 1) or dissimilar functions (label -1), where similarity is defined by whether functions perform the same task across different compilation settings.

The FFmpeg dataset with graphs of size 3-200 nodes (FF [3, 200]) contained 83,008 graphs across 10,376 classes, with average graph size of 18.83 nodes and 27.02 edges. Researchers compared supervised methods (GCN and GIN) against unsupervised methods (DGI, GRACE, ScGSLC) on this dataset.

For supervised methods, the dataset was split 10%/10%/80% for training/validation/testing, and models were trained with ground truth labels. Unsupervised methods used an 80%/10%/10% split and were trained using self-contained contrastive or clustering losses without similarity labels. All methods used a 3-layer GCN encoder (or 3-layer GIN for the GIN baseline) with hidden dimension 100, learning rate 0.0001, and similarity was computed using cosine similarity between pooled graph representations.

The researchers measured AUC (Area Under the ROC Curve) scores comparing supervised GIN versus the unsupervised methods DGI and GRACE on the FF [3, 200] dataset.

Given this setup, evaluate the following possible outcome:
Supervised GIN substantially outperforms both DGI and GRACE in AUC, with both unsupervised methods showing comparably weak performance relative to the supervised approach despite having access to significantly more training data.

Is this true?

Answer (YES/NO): YES